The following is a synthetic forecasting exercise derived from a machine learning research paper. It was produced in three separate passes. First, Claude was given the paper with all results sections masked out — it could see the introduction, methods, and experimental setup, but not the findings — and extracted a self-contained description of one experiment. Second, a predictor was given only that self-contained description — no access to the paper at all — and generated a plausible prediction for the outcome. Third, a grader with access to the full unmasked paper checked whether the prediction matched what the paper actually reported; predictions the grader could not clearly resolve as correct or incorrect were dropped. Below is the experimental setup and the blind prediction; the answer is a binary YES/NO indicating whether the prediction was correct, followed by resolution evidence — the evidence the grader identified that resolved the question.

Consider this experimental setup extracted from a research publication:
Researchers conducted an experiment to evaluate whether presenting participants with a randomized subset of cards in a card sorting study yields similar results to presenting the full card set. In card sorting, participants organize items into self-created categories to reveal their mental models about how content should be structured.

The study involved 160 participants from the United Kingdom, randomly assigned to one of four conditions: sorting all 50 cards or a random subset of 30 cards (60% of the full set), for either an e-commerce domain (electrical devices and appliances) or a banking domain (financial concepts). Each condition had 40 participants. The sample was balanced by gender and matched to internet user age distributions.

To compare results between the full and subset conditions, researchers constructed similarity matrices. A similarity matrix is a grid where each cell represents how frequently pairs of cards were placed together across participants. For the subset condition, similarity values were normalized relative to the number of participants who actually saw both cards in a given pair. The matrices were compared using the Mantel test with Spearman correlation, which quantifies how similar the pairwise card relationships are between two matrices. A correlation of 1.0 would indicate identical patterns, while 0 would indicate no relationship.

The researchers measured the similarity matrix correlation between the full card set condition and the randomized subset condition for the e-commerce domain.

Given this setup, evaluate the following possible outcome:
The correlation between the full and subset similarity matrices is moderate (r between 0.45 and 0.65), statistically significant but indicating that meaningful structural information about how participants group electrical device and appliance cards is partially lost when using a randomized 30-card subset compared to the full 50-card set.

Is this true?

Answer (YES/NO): NO